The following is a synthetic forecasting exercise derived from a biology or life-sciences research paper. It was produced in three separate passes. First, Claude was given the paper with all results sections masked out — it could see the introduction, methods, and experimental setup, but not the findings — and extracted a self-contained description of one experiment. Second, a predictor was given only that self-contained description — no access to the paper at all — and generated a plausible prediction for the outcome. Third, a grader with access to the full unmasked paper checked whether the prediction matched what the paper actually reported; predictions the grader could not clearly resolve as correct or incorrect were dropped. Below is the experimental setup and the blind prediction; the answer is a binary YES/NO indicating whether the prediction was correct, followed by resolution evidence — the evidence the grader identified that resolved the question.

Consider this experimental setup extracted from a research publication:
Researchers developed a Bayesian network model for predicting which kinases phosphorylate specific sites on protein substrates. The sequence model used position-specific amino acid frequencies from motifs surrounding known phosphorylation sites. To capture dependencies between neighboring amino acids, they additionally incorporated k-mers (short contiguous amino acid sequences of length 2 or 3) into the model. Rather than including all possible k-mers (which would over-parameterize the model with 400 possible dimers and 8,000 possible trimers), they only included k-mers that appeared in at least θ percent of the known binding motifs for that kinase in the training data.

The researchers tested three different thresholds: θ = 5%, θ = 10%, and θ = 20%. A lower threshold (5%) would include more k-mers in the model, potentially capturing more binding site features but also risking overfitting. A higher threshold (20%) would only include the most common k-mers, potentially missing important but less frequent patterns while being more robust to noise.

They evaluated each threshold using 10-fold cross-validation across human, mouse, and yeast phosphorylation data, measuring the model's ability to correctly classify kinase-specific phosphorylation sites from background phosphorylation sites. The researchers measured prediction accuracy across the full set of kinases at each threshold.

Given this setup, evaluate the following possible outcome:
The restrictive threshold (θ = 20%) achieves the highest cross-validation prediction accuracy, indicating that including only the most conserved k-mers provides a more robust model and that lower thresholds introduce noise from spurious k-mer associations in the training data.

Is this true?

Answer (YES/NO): NO